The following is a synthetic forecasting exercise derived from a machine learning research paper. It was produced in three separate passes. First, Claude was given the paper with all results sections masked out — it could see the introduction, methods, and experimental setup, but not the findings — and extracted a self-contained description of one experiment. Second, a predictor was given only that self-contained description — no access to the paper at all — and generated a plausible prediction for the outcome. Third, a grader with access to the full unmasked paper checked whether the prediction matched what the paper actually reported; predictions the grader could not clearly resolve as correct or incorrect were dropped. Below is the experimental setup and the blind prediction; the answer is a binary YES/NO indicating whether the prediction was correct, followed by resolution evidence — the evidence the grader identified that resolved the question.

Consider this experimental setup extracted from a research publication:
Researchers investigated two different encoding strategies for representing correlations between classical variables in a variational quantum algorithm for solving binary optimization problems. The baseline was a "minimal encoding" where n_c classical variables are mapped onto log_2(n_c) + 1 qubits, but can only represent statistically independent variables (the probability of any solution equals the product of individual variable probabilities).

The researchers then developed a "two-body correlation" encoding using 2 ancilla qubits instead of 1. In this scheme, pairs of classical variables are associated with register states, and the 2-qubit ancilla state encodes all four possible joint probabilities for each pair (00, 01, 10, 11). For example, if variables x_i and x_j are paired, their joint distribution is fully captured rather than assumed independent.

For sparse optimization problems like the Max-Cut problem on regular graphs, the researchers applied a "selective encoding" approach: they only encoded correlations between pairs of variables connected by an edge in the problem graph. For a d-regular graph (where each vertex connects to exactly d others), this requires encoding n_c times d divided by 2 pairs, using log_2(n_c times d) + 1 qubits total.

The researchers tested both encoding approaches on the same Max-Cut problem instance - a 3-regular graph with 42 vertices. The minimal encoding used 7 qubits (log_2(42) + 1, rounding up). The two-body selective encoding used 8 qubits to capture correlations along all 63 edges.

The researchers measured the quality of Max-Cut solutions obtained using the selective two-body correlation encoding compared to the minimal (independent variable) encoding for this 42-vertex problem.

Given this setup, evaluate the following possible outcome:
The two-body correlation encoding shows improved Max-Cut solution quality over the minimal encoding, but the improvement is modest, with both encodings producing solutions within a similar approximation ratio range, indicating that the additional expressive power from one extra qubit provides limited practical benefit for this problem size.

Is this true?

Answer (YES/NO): NO